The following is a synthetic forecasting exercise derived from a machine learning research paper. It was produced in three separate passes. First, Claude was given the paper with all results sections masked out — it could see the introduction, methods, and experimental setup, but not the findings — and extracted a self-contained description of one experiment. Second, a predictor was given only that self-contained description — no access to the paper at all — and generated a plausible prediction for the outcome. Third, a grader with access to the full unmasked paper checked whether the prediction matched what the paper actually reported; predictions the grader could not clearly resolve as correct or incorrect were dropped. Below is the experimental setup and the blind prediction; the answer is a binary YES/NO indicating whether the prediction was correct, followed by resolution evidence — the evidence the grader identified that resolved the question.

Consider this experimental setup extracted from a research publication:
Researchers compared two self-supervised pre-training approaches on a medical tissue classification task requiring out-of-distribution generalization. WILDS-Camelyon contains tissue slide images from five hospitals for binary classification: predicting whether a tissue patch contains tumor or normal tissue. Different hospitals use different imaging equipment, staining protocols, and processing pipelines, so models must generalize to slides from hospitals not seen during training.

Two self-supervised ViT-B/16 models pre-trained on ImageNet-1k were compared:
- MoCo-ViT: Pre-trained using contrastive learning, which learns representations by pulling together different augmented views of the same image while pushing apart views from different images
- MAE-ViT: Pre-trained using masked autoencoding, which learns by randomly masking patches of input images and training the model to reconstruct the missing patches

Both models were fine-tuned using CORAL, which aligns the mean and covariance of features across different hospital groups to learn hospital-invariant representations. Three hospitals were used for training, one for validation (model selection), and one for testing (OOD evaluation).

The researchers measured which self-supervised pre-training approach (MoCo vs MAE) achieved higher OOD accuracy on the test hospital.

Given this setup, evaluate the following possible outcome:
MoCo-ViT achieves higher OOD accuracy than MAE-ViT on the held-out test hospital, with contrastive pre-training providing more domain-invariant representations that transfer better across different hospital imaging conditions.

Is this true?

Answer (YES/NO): NO